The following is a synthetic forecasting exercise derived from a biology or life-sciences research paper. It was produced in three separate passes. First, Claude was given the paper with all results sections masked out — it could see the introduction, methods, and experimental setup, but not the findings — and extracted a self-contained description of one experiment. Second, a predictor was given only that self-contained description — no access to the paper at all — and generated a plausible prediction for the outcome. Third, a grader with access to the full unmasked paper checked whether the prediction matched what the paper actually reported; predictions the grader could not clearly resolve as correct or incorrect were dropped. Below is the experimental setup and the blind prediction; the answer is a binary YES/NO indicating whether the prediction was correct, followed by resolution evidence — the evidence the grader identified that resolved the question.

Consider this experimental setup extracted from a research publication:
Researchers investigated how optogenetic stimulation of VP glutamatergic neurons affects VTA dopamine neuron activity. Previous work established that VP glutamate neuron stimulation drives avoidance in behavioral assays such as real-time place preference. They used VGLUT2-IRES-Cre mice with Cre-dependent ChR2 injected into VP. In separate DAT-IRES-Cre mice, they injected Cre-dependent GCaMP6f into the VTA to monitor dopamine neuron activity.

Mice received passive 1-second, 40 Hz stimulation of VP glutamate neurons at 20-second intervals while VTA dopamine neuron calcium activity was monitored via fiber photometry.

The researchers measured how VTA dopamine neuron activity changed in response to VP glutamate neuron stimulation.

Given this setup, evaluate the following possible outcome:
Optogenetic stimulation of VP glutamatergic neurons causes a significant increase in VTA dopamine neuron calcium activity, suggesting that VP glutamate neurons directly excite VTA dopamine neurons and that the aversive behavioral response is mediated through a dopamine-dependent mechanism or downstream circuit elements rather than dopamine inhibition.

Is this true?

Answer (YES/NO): YES